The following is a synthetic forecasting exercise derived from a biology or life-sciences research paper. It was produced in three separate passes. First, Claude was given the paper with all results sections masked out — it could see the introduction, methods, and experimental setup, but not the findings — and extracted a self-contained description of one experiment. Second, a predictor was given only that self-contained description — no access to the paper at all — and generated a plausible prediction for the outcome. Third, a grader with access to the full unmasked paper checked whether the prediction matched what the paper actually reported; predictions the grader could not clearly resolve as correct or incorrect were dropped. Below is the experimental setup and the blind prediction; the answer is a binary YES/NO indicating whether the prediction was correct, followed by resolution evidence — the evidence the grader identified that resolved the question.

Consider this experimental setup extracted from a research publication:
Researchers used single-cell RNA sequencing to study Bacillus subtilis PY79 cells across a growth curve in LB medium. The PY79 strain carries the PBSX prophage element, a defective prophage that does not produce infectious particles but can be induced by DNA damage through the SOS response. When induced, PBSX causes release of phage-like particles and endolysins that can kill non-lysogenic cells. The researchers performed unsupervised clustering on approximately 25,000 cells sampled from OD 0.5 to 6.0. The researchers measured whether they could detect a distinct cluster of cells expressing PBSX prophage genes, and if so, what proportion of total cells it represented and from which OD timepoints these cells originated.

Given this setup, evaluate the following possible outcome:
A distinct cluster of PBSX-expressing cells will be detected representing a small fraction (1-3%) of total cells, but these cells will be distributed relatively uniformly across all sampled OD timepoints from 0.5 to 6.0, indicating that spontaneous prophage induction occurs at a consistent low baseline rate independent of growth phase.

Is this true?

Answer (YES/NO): NO